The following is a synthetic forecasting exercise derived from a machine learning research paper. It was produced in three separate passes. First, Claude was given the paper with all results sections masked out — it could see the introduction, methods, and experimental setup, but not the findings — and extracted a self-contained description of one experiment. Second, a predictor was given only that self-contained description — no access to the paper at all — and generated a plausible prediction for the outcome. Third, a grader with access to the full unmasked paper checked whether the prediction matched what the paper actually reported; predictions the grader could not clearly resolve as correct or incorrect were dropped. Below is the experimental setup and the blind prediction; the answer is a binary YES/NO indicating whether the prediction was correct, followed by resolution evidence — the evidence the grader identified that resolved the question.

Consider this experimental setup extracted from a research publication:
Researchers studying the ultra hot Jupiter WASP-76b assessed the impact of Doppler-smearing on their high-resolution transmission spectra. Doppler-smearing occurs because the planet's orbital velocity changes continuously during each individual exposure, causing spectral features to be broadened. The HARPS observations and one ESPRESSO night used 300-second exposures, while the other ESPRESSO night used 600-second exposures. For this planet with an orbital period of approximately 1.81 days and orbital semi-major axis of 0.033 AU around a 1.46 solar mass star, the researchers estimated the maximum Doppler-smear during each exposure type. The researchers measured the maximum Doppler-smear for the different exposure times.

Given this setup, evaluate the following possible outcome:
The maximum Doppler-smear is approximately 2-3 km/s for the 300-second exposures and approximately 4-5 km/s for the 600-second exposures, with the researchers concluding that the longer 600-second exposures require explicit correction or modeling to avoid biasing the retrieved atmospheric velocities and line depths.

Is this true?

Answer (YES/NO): NO